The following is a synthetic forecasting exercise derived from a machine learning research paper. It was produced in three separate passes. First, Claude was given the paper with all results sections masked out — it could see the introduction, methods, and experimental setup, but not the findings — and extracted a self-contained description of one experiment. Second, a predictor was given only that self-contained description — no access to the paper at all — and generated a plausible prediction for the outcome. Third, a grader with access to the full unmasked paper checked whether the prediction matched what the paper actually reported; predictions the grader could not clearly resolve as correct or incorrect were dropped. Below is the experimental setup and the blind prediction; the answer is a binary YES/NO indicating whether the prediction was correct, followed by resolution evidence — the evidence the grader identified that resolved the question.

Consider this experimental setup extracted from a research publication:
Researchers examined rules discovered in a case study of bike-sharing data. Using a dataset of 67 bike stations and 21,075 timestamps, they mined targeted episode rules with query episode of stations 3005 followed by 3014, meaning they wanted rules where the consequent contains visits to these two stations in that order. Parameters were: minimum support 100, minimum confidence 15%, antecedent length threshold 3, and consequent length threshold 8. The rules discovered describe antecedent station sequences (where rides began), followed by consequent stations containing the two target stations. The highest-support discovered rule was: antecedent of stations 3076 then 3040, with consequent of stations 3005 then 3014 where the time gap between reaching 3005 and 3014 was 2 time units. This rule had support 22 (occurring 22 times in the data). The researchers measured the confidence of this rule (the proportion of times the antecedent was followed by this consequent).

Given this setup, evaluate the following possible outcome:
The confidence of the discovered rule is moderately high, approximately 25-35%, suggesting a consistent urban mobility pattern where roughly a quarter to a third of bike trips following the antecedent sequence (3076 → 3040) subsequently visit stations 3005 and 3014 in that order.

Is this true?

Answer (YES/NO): NO